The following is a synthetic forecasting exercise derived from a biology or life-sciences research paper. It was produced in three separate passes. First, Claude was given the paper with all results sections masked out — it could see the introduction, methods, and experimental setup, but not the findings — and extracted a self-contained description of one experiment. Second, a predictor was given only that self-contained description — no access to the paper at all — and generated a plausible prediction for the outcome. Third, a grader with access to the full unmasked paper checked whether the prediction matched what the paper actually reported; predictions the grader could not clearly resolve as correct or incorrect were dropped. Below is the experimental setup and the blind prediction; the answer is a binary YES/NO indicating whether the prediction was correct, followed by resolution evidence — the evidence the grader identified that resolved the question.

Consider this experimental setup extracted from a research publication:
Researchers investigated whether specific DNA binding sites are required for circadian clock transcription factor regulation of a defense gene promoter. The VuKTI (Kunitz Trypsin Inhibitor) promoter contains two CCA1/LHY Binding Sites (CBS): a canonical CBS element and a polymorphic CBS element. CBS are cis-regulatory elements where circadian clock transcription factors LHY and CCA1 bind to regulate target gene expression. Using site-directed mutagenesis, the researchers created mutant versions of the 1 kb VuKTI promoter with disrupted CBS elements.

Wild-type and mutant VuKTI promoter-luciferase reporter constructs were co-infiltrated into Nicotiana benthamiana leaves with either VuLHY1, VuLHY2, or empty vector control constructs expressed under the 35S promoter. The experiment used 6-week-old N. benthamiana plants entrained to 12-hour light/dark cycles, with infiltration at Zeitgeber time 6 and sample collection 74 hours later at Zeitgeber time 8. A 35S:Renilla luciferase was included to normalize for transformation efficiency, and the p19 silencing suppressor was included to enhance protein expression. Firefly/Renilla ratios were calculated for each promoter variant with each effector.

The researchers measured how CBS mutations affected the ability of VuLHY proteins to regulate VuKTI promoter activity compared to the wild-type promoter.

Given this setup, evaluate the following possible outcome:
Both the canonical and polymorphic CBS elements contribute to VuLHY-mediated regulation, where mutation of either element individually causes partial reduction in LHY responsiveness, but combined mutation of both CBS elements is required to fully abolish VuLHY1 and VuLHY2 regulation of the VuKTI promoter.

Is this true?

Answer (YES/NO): NO